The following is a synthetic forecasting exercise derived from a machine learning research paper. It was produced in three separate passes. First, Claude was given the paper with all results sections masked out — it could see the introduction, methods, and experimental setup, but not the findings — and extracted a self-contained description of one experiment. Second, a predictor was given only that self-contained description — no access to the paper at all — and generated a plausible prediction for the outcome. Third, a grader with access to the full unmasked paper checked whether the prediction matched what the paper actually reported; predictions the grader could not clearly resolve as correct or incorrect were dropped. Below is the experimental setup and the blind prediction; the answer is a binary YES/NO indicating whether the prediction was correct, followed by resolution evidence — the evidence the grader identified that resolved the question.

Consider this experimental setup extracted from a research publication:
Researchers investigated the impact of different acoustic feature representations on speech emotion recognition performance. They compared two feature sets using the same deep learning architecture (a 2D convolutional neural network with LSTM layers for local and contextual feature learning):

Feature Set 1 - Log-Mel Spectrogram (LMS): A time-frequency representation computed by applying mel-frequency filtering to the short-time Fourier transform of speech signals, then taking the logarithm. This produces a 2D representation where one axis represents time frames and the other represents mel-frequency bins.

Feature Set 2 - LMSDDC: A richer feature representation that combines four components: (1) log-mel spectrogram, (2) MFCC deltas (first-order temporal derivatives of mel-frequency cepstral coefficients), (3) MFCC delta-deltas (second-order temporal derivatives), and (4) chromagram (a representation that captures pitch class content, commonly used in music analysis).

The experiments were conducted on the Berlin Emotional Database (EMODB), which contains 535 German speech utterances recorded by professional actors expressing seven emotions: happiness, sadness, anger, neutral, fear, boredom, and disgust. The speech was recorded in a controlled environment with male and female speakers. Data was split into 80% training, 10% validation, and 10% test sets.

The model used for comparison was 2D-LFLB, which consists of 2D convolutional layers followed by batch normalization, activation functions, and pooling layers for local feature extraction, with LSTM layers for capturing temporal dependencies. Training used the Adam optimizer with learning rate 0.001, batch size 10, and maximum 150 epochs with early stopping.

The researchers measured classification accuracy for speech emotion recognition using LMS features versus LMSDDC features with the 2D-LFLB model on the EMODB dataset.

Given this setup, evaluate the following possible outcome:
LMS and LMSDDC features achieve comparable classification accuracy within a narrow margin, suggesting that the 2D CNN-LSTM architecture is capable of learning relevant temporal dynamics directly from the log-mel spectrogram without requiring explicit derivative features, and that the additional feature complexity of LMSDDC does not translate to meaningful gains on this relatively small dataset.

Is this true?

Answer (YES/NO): NO